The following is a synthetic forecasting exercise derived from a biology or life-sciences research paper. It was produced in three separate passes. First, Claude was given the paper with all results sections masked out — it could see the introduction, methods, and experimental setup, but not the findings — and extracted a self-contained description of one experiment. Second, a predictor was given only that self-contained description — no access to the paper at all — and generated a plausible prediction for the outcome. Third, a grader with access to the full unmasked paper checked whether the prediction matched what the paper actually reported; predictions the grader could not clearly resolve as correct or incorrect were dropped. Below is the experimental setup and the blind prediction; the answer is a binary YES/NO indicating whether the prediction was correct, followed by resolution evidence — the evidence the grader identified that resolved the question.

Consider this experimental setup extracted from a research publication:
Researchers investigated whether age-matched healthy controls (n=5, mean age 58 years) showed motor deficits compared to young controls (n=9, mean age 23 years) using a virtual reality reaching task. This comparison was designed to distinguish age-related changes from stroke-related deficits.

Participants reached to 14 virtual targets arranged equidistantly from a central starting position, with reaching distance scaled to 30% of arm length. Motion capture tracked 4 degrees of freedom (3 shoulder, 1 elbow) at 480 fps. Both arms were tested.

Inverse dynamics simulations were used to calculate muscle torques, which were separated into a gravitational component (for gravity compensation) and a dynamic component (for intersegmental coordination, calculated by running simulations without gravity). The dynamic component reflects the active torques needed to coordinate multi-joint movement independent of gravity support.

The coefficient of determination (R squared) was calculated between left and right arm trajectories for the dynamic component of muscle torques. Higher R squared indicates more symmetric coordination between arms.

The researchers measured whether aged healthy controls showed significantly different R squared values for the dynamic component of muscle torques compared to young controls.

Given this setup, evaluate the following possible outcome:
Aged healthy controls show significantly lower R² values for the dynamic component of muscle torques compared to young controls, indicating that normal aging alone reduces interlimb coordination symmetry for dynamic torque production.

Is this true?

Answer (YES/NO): NO